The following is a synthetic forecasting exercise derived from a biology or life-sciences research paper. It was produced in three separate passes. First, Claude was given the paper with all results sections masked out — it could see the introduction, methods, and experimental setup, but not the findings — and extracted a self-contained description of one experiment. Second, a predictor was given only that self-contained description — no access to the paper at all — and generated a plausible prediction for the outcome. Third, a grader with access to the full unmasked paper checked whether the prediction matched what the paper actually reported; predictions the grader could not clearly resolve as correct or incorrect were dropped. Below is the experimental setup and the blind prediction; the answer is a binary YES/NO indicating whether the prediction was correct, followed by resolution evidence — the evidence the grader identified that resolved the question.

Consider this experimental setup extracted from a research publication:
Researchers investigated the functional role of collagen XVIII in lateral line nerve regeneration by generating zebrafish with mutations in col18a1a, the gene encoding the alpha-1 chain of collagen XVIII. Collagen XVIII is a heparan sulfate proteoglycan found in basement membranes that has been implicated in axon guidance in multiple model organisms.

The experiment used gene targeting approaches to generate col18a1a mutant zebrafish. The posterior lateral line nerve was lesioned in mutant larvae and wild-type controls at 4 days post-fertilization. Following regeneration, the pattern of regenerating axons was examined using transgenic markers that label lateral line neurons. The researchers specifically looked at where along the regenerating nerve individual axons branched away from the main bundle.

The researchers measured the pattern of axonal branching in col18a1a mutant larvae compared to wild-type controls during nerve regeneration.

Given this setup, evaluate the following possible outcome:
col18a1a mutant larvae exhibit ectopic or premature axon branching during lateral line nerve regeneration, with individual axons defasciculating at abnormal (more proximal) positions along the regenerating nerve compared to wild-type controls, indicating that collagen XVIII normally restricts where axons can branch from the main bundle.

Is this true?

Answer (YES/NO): NO